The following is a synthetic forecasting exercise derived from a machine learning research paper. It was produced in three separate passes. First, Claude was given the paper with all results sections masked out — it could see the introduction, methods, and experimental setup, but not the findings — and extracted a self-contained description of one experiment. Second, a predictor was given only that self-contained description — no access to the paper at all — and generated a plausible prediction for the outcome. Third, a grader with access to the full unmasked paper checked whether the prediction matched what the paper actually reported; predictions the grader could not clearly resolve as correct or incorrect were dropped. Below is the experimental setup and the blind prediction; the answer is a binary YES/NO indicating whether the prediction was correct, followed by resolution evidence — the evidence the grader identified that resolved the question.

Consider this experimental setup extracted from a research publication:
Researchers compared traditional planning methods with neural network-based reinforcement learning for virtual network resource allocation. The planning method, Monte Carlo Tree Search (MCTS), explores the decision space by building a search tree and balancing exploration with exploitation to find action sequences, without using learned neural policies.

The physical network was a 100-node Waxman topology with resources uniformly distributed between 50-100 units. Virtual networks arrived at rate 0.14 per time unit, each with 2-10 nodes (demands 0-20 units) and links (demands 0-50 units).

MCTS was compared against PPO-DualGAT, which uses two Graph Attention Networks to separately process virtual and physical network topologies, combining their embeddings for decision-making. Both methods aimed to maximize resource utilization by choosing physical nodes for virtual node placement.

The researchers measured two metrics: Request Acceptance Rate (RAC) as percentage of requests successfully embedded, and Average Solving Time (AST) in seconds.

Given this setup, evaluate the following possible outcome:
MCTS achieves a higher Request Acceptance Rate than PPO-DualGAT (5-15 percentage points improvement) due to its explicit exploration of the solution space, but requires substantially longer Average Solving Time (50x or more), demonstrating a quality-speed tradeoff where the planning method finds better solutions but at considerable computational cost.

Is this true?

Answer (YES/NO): NO